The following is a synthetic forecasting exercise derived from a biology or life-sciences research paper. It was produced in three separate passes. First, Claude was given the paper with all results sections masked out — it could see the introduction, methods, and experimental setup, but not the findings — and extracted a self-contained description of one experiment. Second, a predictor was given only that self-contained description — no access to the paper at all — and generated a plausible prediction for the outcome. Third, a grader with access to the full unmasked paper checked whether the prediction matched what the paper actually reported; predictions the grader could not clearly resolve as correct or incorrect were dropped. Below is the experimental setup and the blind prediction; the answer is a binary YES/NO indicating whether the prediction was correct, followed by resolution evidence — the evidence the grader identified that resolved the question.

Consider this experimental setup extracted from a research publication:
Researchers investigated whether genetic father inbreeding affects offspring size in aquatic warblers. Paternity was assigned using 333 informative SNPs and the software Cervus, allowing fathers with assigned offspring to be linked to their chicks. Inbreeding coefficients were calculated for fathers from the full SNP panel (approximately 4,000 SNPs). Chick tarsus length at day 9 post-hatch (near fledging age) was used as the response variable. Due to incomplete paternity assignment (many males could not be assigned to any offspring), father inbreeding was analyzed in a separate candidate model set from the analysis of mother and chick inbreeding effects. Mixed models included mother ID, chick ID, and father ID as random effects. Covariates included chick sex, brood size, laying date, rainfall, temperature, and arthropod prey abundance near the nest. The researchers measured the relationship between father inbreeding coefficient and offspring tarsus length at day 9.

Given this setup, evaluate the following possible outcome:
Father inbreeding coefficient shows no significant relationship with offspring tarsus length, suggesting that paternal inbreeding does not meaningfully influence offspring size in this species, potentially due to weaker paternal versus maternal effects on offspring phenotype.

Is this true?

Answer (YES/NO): NO